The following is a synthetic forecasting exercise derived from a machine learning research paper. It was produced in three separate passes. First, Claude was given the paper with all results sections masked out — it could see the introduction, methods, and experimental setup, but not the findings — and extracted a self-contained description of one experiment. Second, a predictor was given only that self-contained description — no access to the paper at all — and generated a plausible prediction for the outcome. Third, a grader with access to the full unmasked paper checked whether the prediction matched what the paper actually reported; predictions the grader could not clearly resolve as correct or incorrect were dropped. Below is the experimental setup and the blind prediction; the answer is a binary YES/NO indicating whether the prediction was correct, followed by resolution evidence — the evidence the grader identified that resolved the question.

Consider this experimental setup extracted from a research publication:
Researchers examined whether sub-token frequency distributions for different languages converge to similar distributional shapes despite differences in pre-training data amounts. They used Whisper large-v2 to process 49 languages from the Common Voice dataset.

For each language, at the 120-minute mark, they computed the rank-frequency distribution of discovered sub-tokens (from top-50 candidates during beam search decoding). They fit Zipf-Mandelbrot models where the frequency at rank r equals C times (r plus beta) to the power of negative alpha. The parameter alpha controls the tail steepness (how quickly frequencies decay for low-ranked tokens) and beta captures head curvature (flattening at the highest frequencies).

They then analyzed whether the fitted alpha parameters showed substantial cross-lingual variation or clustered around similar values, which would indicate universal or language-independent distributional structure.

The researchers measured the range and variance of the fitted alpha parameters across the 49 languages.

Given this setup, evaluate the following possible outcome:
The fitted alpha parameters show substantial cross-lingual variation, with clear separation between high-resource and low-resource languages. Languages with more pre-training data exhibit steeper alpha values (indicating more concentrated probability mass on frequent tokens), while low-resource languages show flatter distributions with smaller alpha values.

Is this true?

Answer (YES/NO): NO